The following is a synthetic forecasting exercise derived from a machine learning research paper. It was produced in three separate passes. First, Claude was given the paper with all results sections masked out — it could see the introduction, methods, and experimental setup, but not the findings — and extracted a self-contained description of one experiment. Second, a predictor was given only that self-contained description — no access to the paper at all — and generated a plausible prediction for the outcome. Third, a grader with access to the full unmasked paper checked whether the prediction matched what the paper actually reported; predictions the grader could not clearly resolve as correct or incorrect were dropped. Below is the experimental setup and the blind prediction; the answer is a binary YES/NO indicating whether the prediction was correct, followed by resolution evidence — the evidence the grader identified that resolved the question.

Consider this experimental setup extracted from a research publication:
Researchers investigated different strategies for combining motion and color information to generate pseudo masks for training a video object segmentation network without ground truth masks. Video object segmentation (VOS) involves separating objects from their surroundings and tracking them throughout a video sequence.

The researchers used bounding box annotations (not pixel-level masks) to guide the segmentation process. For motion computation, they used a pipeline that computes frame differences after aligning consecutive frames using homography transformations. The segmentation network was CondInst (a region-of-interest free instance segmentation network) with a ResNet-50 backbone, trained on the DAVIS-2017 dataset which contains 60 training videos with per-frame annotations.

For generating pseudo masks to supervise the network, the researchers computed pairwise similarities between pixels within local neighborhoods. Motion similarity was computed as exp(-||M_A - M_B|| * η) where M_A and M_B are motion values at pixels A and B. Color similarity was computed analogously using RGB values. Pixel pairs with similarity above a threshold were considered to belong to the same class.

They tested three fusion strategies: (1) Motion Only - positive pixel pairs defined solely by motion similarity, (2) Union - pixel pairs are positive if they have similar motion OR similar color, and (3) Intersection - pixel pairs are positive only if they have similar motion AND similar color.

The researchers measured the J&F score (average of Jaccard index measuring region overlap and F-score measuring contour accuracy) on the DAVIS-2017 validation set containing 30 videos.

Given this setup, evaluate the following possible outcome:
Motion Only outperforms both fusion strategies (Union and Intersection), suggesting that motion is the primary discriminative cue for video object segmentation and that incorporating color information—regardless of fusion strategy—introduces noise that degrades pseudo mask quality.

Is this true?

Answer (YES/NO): NO